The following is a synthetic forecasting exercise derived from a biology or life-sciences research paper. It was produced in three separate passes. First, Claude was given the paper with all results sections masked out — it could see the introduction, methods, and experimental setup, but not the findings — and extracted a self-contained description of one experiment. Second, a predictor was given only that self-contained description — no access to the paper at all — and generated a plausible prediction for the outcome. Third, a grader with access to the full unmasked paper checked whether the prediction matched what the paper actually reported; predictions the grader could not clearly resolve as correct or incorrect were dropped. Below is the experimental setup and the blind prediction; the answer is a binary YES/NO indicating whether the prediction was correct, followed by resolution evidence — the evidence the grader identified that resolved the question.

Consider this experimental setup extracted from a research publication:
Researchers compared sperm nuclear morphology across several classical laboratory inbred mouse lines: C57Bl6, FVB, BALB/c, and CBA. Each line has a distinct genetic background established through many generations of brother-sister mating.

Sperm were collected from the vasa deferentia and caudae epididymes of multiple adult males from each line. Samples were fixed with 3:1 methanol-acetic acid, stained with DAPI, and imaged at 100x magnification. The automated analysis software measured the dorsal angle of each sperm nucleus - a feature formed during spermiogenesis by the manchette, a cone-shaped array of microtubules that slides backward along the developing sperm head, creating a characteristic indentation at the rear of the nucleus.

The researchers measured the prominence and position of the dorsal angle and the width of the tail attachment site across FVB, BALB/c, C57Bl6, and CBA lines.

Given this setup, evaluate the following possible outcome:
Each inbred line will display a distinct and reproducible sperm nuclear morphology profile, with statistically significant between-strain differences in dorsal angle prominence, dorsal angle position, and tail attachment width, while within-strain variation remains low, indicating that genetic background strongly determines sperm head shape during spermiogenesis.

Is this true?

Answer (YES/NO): NO